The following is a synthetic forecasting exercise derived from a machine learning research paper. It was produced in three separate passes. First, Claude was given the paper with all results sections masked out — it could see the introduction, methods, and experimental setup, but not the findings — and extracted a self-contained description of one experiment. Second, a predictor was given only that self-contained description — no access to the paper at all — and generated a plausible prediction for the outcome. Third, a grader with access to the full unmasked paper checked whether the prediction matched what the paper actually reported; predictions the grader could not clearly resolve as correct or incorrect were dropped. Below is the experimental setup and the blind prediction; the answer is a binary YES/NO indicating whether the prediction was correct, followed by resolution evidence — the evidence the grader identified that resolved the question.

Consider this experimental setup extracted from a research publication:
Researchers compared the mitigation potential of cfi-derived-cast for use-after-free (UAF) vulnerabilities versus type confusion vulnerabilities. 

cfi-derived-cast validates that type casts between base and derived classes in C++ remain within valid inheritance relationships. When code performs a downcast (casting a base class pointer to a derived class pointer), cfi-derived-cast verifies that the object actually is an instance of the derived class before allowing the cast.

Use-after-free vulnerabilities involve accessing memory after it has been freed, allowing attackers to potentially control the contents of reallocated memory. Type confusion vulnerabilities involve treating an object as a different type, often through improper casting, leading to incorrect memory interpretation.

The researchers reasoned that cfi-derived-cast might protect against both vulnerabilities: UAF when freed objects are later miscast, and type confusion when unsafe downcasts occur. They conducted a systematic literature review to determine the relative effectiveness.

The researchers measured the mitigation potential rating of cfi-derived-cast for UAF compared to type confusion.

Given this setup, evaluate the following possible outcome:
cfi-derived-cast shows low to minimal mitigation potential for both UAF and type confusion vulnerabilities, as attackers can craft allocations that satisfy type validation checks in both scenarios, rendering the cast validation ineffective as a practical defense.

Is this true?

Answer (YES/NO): NO